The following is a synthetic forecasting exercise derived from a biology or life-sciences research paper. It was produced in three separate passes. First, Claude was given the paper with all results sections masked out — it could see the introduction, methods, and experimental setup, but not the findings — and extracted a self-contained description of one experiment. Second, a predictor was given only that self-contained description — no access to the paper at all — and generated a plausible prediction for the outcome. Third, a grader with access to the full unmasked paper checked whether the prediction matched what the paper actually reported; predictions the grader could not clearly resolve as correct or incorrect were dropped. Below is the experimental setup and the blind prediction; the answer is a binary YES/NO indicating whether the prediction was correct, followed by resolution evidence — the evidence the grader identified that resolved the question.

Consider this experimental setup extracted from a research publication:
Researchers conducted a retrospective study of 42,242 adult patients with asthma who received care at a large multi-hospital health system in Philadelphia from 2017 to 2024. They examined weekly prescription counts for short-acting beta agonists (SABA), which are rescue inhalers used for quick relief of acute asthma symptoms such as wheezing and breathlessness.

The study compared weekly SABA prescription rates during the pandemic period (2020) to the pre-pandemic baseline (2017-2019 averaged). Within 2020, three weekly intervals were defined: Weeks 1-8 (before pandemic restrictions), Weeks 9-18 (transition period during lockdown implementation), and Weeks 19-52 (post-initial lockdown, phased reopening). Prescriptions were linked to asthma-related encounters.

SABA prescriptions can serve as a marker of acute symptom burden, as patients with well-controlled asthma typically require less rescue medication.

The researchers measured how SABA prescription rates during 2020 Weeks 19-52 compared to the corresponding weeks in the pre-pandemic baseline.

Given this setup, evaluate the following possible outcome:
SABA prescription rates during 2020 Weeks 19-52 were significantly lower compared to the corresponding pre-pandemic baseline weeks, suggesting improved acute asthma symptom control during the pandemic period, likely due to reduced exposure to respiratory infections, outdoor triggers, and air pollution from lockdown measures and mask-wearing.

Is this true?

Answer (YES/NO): NO